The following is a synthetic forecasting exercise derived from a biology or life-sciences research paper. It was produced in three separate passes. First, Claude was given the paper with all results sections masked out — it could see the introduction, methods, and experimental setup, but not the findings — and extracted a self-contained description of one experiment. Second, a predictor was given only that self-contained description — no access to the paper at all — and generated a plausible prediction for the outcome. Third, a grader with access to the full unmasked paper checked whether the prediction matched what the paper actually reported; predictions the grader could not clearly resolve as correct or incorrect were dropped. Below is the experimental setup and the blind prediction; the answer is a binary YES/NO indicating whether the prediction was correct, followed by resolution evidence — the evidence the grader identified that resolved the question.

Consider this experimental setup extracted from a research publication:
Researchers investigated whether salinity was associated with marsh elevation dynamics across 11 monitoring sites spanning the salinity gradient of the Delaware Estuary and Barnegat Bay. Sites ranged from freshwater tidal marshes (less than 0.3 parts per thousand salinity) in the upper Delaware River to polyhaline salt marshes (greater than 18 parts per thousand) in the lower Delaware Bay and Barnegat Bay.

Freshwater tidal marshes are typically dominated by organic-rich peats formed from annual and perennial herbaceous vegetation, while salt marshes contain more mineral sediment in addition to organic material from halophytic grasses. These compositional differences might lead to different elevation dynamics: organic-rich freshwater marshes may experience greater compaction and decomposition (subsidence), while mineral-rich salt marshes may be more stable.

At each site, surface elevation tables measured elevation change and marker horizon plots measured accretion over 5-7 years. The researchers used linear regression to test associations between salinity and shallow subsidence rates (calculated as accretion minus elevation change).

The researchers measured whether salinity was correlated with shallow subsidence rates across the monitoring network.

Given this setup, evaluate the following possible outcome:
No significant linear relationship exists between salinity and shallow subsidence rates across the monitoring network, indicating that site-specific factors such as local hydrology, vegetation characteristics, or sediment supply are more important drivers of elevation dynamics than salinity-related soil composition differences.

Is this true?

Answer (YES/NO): NO